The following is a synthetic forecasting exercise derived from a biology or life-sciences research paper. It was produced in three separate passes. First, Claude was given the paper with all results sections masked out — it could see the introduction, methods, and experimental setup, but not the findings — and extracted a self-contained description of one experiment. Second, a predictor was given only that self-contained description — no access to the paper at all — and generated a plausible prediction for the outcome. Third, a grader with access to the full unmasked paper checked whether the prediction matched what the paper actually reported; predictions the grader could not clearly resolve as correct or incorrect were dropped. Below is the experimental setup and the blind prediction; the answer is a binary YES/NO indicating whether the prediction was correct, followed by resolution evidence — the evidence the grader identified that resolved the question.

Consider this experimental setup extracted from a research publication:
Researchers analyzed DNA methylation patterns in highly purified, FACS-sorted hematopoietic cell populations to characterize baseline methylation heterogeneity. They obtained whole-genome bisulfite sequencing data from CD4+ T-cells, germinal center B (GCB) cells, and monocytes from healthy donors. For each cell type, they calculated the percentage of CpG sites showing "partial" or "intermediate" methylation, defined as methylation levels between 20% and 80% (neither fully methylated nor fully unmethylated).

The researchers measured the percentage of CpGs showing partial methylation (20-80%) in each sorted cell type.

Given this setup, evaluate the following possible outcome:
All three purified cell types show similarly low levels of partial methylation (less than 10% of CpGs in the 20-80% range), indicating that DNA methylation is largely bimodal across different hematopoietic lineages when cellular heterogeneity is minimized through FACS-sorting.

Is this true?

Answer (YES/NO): NO